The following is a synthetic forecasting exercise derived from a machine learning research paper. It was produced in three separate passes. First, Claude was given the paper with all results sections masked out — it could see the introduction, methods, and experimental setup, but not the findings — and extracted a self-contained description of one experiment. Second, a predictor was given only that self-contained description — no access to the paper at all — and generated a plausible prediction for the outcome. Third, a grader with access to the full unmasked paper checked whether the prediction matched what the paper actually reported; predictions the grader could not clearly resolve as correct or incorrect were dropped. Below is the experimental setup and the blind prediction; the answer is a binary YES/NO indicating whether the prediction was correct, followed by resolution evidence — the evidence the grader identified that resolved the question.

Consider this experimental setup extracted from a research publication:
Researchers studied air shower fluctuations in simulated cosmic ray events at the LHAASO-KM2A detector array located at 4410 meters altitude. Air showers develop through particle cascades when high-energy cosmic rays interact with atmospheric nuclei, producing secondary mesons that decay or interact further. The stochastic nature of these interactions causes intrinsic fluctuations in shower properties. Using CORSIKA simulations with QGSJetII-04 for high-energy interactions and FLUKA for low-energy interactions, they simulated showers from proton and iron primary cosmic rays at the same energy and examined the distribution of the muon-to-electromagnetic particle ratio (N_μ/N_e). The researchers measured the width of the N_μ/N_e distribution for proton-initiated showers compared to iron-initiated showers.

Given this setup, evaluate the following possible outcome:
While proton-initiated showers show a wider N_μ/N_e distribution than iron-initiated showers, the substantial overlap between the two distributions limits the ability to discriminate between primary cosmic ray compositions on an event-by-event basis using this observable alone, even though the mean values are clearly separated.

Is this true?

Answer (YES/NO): NO